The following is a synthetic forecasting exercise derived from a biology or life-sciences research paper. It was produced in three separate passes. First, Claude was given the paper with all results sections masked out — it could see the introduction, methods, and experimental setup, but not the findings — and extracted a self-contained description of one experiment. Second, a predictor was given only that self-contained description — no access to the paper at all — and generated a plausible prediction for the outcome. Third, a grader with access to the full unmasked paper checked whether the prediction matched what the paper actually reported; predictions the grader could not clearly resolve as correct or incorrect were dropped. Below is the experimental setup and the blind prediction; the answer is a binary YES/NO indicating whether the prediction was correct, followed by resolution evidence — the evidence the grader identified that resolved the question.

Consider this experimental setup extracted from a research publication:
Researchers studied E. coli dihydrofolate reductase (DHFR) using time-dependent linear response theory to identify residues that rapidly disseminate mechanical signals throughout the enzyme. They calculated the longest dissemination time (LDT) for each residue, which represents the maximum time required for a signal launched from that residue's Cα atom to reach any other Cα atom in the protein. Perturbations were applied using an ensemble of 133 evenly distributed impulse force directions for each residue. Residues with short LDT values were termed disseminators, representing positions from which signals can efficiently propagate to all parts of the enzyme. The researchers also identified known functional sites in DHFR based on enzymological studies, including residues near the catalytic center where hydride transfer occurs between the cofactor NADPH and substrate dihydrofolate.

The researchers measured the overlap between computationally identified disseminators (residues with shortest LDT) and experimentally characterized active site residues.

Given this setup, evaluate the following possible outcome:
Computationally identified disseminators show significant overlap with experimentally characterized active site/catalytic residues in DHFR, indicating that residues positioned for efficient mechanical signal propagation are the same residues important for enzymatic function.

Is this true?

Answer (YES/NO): YES